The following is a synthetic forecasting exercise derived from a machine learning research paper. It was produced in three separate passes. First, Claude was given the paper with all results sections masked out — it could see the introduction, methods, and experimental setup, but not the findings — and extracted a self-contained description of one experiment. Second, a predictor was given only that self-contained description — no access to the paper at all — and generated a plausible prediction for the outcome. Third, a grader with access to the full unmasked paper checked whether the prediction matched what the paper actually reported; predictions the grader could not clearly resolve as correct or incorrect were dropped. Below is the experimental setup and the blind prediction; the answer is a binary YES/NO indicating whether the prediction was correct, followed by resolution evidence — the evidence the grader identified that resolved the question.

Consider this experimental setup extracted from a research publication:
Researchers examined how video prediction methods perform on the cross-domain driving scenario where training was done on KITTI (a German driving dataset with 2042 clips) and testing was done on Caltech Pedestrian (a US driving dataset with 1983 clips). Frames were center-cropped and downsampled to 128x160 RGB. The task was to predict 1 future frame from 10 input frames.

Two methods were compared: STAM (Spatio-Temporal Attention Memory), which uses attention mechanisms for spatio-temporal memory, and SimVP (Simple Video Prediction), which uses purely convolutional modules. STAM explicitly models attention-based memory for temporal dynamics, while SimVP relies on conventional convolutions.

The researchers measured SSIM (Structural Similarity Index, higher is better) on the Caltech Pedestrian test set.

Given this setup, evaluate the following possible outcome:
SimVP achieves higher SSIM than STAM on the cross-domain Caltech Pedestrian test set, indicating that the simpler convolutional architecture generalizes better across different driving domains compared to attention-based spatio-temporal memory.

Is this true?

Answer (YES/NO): NO